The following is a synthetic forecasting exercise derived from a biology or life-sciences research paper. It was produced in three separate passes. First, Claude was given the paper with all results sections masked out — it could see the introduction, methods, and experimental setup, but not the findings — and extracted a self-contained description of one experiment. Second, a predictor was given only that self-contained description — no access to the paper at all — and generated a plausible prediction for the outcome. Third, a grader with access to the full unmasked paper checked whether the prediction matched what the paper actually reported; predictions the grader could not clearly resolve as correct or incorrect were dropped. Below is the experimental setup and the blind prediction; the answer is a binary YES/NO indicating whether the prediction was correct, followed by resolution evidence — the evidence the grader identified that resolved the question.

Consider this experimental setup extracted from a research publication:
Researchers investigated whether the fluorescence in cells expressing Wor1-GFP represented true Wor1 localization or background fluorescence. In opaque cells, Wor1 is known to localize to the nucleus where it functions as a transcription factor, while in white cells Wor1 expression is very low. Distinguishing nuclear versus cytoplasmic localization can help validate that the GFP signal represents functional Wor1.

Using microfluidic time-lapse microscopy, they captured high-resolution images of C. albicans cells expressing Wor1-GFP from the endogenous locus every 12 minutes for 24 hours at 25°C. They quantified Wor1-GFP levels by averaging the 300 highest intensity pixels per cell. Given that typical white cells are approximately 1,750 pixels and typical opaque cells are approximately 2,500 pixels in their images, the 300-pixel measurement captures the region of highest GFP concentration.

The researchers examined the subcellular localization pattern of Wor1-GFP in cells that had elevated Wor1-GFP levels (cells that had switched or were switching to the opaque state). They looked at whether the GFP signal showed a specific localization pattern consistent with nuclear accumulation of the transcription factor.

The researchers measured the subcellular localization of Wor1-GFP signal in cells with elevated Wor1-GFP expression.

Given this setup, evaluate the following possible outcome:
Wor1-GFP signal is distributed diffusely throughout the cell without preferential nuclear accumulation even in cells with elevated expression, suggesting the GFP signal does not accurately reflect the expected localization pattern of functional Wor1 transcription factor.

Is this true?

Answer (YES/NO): NO